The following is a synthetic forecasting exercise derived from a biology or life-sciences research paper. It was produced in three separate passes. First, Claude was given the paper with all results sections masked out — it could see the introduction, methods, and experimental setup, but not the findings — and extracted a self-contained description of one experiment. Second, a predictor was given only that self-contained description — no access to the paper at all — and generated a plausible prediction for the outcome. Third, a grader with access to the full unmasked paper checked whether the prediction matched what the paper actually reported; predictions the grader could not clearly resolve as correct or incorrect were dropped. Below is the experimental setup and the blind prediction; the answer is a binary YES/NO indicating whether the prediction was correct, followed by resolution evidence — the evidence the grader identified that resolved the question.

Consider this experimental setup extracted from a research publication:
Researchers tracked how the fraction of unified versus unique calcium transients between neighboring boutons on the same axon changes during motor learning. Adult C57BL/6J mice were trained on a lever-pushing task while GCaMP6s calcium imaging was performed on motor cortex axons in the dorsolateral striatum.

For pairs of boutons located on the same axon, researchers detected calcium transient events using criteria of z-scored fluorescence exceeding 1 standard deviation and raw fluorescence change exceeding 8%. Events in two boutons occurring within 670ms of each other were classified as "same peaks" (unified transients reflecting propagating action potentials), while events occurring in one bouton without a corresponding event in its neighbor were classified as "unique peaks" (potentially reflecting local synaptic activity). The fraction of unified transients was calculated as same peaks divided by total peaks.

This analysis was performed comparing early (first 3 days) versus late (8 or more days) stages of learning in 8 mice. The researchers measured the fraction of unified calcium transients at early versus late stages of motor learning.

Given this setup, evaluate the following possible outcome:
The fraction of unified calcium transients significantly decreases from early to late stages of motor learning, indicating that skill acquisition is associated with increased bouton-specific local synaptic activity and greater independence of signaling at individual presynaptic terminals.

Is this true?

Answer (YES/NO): NO